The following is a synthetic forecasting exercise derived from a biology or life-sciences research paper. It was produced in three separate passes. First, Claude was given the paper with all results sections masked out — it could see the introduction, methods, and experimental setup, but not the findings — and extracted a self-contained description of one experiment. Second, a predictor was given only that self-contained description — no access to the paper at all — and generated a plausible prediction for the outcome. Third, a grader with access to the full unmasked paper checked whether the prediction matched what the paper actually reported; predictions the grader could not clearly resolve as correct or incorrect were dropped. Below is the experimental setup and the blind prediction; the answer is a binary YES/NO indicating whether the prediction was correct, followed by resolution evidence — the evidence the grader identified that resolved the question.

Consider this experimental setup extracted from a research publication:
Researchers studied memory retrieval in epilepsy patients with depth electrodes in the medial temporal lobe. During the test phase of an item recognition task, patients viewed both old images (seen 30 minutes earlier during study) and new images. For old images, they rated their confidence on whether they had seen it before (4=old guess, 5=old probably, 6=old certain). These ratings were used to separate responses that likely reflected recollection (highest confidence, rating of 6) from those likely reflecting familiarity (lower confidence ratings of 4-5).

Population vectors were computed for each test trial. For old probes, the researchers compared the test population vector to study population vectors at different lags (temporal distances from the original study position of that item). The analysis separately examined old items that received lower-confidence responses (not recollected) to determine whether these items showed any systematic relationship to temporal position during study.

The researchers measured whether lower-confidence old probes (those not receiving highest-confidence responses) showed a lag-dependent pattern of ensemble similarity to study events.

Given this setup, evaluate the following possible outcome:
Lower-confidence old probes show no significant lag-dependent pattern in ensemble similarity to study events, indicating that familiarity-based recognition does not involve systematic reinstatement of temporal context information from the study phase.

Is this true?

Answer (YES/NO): NO